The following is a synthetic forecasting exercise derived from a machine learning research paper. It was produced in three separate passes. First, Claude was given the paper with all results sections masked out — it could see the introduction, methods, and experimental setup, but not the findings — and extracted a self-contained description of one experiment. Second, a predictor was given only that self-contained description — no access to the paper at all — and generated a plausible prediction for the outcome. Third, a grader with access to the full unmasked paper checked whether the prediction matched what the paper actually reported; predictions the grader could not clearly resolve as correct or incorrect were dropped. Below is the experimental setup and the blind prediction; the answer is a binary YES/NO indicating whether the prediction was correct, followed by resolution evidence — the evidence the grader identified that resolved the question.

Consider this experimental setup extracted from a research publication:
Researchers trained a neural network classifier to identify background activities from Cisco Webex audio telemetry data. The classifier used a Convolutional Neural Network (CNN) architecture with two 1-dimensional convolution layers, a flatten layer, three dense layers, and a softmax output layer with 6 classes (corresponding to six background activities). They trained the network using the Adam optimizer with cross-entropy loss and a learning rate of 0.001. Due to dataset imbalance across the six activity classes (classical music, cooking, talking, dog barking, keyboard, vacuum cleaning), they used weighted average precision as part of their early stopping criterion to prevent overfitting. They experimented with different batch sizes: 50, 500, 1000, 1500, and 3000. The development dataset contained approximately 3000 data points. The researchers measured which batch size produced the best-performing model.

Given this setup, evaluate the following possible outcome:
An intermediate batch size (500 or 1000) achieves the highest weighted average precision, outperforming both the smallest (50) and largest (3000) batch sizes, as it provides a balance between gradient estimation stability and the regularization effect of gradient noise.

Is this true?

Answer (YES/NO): YES